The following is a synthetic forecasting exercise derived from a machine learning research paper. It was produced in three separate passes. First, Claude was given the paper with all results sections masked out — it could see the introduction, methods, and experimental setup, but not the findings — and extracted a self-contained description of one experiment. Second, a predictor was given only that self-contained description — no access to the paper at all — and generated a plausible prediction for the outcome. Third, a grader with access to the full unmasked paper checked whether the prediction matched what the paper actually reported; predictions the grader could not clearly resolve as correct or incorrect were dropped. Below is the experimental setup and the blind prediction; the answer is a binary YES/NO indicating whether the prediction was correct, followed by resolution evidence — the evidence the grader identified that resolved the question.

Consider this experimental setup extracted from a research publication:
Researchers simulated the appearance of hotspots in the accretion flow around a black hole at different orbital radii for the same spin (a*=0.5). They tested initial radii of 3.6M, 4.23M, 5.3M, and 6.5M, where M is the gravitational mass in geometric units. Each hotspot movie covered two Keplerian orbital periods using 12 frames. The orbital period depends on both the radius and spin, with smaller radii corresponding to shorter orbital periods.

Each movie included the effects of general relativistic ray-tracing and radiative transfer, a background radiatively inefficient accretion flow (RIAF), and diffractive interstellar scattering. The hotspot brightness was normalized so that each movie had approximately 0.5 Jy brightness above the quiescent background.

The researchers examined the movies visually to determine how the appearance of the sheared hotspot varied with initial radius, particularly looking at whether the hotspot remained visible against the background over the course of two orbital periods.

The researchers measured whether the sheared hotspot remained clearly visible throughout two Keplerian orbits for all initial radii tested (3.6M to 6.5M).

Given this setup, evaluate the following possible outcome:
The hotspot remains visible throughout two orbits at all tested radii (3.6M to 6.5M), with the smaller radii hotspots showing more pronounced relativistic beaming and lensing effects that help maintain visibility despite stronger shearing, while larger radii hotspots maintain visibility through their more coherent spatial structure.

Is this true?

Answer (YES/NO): NO